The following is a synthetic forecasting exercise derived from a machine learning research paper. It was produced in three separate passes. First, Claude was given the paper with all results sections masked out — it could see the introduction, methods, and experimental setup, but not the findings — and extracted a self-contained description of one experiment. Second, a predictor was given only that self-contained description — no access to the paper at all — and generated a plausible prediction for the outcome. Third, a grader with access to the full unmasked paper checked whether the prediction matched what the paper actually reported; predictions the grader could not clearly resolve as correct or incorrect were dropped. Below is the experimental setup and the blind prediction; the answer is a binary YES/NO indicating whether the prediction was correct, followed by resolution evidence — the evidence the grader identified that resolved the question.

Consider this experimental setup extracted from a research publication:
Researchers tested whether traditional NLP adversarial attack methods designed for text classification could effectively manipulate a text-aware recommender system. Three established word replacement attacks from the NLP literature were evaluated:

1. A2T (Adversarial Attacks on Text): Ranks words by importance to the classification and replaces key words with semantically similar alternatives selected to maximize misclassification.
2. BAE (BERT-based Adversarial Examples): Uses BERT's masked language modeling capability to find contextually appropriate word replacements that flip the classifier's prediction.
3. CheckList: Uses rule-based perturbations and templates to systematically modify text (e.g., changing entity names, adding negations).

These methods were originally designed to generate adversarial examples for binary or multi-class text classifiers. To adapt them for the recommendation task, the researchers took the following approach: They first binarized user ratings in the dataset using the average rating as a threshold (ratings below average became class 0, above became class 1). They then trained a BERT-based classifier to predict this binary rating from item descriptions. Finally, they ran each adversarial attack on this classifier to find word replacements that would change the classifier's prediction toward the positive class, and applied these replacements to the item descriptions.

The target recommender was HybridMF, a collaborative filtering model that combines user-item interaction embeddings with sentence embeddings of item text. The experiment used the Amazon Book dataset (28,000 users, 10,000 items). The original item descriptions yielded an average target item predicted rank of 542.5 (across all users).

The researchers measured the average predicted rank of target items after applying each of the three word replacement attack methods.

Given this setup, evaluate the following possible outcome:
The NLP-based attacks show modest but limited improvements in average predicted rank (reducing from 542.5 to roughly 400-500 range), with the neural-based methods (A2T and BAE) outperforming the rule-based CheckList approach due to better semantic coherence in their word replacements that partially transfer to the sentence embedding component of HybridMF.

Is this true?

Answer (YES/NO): NO